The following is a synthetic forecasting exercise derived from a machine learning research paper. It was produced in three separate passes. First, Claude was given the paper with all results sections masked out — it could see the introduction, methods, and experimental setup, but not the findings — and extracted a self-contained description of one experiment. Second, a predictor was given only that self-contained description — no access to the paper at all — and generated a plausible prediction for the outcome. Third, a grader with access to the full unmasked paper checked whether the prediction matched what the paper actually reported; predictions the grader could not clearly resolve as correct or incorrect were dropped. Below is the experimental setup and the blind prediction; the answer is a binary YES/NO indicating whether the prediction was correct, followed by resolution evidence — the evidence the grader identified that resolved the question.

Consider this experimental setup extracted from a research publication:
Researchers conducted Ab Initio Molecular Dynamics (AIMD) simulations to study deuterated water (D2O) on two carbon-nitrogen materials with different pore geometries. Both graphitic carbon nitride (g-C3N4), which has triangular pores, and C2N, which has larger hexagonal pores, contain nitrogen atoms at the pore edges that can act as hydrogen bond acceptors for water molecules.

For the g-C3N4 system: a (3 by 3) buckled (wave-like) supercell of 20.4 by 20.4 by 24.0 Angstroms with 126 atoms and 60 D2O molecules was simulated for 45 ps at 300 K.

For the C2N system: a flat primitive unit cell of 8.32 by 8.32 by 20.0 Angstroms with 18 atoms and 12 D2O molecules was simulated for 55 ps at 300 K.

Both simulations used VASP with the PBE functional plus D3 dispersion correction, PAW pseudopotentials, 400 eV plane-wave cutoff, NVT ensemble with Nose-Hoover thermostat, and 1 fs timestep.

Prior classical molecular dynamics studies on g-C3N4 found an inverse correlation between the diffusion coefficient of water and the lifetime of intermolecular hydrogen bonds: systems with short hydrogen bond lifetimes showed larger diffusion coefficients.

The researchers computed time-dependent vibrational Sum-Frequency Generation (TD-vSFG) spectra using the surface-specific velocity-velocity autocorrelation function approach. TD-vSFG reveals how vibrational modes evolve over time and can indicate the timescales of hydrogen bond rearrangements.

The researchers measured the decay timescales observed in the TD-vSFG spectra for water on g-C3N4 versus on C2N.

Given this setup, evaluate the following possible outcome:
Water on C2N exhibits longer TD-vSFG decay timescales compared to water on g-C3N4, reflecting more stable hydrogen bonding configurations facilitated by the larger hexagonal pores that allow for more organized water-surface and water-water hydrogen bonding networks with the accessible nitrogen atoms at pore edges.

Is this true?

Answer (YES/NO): YES